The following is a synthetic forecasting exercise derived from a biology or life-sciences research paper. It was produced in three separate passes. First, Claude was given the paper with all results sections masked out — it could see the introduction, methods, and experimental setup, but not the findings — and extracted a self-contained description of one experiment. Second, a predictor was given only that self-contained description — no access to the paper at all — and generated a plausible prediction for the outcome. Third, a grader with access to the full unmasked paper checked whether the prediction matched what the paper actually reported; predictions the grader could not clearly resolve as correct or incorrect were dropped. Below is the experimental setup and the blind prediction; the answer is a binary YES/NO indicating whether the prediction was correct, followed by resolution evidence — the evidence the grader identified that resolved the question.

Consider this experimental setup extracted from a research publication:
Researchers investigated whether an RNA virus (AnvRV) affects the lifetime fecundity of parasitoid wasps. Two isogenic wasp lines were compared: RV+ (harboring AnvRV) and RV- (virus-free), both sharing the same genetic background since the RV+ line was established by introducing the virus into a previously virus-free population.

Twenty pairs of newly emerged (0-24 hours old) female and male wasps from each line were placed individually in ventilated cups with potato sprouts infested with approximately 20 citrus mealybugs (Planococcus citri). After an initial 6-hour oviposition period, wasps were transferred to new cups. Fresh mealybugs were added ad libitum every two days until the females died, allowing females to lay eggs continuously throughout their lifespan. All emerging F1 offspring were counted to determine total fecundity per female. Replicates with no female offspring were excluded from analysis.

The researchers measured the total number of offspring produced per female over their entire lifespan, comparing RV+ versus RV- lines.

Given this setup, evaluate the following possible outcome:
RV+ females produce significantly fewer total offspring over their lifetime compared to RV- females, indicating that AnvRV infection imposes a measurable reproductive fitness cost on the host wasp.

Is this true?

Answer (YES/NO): NO